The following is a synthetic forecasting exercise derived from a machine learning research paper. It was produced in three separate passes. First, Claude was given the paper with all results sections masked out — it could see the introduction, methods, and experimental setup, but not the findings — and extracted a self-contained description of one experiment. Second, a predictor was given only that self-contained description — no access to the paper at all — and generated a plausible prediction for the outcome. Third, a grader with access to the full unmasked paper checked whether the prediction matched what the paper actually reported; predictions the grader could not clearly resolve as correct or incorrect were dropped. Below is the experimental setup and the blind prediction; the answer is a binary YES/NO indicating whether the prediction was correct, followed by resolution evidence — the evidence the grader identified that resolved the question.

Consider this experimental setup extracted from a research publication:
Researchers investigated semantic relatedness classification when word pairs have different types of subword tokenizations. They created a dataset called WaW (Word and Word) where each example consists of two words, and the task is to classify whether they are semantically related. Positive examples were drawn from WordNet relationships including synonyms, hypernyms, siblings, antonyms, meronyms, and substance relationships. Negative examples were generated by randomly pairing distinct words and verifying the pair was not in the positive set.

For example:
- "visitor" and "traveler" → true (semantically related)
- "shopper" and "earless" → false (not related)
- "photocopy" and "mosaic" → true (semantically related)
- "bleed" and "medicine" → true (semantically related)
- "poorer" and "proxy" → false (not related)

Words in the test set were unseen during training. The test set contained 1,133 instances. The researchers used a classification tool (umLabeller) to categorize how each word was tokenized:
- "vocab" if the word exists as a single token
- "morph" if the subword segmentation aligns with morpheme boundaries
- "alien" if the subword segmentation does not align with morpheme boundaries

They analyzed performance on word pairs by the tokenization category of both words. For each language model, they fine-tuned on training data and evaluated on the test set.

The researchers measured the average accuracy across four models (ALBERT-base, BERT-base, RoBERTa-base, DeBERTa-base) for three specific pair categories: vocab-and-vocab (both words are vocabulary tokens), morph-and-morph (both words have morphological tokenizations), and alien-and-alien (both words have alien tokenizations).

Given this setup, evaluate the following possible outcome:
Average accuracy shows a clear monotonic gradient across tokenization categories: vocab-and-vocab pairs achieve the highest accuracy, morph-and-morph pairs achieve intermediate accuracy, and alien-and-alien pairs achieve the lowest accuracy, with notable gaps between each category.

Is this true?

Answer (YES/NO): NO